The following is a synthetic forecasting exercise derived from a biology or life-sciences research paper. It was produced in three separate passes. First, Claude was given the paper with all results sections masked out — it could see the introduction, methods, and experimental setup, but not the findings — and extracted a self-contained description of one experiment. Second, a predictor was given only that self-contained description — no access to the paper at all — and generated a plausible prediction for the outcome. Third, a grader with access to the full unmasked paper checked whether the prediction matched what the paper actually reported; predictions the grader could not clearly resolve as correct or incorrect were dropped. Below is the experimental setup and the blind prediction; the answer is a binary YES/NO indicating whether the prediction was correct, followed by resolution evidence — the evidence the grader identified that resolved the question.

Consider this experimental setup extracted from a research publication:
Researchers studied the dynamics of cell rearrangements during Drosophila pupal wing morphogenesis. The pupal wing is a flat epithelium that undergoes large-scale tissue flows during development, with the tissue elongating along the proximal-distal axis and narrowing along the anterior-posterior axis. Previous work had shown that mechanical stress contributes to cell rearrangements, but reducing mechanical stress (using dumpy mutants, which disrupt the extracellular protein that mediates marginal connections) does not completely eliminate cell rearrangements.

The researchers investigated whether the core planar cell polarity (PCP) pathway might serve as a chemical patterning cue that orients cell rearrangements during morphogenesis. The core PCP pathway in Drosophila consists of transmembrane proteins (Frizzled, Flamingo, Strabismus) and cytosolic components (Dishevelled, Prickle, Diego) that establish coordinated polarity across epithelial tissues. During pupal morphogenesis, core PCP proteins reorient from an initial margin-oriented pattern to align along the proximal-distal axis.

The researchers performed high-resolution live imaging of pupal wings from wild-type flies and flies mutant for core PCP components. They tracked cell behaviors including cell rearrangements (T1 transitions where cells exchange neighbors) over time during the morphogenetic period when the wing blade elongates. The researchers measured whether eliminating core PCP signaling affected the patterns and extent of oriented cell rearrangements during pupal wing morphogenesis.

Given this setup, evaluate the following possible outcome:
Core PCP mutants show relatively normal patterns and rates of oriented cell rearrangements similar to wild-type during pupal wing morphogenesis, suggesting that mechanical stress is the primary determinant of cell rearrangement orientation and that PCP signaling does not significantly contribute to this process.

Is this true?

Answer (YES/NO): YES